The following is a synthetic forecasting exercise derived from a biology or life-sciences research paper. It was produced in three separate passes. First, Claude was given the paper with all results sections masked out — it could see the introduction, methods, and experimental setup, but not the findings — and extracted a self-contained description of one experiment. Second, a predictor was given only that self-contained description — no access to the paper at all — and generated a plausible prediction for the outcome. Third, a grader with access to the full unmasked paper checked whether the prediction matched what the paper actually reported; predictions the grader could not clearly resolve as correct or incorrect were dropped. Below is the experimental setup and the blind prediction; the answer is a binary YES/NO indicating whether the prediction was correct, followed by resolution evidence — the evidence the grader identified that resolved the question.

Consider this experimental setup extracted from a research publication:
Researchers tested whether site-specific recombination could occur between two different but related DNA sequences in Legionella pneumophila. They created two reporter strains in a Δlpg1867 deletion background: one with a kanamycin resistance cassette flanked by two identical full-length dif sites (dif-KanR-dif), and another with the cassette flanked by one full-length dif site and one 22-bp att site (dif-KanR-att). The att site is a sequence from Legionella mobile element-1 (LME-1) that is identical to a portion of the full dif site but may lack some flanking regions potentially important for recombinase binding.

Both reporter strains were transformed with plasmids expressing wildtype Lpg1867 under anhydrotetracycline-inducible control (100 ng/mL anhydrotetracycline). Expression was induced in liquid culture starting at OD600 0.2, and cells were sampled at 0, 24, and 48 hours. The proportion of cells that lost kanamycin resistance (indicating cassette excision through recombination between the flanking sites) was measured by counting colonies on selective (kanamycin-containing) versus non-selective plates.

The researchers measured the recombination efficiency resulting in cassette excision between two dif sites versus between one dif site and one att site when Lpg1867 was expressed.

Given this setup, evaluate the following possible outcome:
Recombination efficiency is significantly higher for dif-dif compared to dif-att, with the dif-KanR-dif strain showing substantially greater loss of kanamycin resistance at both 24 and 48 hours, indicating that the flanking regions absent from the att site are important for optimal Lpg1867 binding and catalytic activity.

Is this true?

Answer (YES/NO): YES